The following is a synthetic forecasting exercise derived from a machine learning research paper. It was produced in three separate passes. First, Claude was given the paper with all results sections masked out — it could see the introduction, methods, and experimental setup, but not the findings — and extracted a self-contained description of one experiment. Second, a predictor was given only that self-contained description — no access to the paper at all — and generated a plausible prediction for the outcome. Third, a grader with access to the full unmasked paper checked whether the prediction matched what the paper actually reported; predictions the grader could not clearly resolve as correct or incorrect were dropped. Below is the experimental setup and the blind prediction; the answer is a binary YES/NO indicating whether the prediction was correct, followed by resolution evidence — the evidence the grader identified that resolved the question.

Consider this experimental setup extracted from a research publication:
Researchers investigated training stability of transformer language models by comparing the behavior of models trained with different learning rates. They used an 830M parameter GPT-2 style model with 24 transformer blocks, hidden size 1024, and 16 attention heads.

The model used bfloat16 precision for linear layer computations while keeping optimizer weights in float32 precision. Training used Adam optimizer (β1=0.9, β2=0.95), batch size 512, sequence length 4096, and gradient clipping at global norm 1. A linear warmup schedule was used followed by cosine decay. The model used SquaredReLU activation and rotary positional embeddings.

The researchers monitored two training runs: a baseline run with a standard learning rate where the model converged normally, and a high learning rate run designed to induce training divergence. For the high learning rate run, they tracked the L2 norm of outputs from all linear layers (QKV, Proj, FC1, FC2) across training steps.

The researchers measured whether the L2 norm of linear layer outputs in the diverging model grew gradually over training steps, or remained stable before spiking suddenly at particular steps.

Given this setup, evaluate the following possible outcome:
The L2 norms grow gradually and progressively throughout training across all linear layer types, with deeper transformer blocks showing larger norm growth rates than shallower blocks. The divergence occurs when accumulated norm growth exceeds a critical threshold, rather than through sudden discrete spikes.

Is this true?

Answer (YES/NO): NO